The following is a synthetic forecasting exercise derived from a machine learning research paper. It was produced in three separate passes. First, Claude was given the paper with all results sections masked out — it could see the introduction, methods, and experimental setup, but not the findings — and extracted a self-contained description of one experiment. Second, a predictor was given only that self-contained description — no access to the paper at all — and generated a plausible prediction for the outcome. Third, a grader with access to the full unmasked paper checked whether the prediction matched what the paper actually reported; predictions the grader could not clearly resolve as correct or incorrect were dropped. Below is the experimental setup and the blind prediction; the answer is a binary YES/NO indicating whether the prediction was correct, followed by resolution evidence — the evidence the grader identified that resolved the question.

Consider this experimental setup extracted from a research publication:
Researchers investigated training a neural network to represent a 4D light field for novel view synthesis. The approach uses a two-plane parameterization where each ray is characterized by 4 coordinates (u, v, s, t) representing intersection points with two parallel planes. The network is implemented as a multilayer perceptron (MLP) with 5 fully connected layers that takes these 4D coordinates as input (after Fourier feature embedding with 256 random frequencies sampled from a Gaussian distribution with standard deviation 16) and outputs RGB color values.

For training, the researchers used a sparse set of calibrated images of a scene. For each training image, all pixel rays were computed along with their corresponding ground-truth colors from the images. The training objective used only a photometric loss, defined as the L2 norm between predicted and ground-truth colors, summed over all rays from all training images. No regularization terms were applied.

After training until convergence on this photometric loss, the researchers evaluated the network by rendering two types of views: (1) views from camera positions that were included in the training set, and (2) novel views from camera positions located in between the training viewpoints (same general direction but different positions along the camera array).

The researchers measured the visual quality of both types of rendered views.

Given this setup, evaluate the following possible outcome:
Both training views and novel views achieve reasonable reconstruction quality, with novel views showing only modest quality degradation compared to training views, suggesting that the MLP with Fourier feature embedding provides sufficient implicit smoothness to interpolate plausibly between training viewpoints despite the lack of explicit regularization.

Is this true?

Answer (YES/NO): NO